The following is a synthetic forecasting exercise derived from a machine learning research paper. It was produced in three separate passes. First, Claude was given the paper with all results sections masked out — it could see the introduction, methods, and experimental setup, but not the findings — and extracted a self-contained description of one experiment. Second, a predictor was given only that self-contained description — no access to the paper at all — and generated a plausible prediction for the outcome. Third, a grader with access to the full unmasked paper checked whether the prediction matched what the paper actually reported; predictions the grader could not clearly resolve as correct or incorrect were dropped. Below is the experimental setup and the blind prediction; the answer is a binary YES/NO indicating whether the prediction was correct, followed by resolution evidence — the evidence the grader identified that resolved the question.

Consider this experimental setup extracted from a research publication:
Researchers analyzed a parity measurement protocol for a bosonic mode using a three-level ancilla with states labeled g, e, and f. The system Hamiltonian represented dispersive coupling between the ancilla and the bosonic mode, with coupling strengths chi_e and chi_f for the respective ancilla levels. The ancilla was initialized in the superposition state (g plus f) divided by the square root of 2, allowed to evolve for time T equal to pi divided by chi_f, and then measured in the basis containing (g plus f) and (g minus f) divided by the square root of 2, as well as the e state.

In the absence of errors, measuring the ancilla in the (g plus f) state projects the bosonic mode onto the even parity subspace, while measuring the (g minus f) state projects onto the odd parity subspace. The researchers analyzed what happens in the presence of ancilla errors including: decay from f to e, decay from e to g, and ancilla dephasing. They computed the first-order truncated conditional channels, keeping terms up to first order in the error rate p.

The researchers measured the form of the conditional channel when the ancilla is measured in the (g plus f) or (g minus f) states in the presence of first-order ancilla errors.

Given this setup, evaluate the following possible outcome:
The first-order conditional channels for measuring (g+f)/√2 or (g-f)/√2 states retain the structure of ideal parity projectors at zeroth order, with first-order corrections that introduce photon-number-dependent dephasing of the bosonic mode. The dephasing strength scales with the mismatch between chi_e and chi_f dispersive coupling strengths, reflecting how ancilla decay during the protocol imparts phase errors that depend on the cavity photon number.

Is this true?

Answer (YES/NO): NO